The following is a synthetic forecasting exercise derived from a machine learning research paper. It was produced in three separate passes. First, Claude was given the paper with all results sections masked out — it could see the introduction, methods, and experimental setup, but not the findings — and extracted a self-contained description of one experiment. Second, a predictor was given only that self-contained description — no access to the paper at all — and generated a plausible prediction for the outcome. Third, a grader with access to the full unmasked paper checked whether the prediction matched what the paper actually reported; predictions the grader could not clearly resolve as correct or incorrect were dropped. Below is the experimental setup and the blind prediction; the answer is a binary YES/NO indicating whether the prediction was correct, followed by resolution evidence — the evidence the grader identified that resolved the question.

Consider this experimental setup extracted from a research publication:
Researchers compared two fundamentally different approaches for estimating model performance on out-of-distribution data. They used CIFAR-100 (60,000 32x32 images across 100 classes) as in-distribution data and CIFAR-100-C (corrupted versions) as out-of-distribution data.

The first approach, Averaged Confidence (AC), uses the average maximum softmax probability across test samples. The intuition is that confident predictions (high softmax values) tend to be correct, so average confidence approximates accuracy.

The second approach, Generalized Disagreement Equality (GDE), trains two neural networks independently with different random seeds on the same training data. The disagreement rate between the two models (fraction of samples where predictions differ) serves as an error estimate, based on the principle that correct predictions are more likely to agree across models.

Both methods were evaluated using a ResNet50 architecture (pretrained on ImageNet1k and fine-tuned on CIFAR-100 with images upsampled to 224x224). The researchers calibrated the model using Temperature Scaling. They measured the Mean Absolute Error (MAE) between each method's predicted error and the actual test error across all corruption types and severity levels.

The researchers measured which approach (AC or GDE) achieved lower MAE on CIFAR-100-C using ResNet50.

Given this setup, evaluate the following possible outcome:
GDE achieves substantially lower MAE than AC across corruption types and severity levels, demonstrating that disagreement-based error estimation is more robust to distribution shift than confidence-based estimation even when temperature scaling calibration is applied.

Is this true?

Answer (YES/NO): NO